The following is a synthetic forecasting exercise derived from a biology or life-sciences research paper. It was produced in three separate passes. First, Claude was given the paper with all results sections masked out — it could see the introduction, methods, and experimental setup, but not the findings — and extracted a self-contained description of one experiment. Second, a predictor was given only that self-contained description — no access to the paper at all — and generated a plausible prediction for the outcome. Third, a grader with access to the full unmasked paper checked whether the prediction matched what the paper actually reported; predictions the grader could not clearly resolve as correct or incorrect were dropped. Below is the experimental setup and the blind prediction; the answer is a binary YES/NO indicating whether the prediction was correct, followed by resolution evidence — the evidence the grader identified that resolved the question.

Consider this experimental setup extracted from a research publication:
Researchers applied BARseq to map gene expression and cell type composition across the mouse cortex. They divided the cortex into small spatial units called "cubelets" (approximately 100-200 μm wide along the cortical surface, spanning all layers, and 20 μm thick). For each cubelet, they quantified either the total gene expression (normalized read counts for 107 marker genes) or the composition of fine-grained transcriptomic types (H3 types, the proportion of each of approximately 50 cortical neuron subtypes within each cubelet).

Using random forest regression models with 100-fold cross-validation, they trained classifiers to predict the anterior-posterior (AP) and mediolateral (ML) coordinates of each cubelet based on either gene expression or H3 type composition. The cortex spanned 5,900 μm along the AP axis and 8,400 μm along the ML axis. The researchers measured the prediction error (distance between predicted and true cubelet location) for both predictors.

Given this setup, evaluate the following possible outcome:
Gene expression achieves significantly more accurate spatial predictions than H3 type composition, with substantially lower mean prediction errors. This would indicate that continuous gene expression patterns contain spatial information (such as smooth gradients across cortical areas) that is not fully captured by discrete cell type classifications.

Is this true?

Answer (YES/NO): NO